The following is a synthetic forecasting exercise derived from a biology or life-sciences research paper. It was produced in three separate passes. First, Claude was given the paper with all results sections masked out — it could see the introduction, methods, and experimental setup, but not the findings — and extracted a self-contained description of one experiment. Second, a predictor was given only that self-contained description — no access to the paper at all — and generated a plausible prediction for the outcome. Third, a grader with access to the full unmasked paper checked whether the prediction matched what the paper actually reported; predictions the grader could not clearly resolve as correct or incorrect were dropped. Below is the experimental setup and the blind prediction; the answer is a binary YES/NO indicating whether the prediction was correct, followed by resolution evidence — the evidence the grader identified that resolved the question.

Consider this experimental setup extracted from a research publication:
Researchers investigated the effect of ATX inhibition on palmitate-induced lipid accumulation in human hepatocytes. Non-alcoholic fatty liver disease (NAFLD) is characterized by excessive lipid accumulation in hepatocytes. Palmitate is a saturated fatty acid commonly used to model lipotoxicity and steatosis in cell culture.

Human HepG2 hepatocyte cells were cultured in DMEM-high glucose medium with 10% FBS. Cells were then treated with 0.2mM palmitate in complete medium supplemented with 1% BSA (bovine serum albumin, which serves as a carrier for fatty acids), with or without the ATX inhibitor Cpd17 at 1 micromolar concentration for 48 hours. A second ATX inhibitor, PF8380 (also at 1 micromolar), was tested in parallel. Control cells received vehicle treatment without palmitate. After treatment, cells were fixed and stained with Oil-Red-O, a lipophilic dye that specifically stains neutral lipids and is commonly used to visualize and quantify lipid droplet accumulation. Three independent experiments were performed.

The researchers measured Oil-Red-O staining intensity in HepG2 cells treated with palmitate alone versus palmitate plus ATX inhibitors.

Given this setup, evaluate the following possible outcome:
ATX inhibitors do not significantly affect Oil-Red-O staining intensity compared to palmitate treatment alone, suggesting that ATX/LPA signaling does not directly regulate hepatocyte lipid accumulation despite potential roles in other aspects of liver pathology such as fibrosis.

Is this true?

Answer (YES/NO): NO